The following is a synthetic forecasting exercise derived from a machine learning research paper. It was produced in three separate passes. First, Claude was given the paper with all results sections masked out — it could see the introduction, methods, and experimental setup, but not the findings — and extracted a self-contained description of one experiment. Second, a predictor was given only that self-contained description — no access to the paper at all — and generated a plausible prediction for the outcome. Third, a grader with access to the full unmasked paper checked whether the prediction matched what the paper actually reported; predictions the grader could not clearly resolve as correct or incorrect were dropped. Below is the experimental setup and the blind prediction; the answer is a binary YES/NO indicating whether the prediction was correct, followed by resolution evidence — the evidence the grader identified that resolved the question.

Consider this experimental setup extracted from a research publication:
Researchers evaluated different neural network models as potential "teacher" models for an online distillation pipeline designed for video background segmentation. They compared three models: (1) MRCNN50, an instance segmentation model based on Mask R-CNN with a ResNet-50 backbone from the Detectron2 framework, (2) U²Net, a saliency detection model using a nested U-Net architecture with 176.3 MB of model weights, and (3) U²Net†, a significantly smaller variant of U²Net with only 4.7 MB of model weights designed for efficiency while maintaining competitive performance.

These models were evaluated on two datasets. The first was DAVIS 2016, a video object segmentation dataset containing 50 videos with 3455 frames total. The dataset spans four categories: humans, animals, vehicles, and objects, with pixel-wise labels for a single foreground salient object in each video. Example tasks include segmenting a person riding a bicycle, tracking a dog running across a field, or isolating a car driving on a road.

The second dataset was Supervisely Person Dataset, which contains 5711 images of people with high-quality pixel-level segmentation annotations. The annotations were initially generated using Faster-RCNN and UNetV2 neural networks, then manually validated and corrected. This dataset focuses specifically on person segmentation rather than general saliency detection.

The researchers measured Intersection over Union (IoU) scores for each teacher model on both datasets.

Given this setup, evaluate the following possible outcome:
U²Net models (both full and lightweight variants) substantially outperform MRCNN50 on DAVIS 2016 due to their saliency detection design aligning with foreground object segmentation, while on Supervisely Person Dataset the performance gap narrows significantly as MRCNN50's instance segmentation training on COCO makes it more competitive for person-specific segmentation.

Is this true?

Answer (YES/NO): NO